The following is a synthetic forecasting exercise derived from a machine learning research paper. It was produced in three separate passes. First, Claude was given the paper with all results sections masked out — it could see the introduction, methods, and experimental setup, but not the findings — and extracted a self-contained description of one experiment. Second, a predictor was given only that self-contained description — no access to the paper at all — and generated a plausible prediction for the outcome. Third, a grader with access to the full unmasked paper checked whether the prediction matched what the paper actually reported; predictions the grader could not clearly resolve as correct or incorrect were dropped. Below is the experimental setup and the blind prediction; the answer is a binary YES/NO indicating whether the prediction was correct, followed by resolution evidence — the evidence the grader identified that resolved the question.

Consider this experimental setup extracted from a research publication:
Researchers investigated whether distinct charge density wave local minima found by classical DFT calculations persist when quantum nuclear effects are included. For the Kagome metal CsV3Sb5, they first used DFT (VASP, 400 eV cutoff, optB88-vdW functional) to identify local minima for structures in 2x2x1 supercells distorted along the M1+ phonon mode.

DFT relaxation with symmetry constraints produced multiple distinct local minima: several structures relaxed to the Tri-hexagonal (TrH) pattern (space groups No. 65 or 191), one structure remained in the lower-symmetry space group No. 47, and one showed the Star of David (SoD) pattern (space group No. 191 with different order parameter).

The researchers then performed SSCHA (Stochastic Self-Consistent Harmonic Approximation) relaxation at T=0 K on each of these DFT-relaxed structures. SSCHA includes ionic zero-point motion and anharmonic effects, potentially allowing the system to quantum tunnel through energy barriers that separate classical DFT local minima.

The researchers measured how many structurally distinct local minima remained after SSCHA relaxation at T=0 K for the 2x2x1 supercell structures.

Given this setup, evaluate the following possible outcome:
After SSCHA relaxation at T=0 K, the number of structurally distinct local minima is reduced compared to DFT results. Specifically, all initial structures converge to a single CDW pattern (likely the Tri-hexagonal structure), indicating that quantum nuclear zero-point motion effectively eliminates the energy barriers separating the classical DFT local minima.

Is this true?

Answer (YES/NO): YES